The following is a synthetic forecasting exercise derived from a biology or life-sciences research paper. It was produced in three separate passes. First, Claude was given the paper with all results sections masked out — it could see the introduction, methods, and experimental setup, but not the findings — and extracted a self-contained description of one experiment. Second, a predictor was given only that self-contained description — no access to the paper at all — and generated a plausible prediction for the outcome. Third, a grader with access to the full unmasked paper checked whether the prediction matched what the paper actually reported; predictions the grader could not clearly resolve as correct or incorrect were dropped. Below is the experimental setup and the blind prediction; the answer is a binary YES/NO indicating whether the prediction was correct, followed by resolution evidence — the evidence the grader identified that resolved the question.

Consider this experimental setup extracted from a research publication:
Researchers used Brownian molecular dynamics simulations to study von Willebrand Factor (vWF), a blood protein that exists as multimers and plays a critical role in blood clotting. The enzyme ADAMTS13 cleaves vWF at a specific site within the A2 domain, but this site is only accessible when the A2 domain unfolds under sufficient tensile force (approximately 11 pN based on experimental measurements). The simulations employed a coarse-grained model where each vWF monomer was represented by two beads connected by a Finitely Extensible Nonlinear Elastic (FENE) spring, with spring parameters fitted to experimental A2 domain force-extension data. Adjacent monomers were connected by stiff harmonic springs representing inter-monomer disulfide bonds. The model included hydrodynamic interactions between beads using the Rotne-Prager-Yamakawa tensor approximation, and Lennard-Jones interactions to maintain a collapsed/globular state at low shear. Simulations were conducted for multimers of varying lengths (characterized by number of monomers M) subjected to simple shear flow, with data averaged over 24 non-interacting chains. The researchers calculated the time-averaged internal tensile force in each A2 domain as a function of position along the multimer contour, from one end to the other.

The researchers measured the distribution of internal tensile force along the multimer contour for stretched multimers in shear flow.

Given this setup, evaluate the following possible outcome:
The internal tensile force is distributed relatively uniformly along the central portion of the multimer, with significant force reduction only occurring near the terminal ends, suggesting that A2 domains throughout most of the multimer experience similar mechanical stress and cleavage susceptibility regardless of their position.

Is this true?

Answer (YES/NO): NO